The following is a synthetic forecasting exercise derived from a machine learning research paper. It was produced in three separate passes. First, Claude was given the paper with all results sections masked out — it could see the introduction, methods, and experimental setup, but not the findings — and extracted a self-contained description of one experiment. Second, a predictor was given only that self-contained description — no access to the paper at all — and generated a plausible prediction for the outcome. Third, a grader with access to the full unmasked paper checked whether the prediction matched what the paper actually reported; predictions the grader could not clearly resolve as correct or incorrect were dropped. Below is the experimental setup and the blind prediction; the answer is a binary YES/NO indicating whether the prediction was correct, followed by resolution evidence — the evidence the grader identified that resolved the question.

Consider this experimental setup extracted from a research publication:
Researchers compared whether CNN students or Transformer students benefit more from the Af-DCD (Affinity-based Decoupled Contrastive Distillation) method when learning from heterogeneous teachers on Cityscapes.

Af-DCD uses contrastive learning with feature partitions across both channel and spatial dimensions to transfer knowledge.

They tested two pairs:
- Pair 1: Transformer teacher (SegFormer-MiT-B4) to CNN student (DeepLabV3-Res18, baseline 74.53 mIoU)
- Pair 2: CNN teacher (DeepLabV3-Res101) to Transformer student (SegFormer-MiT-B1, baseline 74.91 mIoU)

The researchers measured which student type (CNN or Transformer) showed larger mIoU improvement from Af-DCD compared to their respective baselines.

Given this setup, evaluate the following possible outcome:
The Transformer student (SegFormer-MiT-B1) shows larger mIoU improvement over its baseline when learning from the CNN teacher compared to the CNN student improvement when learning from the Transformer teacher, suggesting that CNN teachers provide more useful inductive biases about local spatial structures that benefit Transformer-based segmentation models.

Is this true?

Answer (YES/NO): NO